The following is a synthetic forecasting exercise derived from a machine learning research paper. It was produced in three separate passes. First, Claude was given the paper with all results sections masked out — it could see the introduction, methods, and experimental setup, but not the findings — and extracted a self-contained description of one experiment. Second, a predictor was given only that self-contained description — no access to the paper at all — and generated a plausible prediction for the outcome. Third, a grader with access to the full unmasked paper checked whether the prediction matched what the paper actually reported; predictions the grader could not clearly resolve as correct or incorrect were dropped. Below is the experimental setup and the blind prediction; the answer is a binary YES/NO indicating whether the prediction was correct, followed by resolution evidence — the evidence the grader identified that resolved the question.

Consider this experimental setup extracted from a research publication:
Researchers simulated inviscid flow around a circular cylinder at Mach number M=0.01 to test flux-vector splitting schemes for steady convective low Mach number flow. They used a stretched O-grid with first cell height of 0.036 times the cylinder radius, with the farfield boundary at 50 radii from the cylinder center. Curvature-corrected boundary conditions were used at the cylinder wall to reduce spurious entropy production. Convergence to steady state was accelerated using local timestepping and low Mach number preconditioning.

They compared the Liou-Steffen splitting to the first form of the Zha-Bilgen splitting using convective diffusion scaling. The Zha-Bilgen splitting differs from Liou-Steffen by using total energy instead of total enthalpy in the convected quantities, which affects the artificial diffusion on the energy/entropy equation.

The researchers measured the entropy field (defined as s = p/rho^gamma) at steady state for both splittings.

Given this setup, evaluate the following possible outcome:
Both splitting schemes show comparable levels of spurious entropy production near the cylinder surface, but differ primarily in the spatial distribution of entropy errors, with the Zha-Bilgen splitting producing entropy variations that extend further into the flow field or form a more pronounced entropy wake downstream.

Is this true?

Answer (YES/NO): NO